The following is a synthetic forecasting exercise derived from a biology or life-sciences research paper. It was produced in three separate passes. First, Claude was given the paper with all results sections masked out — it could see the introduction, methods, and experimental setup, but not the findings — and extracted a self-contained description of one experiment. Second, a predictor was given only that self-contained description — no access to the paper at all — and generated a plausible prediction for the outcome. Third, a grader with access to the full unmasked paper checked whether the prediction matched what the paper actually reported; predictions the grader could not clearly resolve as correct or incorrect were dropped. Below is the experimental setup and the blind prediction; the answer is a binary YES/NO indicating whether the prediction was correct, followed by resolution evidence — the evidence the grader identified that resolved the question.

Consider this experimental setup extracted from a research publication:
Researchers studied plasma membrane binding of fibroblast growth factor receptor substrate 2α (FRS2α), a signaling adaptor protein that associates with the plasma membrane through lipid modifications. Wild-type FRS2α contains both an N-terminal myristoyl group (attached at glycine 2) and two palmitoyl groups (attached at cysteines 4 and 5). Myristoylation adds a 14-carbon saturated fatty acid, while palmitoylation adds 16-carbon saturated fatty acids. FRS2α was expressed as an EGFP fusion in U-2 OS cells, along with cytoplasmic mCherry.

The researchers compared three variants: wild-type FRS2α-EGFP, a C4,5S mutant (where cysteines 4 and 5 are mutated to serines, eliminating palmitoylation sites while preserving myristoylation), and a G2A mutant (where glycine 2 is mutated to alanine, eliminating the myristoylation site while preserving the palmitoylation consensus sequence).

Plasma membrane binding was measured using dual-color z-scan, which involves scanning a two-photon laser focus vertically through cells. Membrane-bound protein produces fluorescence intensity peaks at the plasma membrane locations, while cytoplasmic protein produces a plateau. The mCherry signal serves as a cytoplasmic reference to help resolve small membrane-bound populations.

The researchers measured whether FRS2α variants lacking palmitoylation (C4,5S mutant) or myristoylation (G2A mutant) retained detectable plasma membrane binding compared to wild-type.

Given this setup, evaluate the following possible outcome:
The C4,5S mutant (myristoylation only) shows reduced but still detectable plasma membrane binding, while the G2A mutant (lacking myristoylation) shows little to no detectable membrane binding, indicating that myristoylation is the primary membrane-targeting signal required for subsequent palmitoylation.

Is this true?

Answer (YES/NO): NO